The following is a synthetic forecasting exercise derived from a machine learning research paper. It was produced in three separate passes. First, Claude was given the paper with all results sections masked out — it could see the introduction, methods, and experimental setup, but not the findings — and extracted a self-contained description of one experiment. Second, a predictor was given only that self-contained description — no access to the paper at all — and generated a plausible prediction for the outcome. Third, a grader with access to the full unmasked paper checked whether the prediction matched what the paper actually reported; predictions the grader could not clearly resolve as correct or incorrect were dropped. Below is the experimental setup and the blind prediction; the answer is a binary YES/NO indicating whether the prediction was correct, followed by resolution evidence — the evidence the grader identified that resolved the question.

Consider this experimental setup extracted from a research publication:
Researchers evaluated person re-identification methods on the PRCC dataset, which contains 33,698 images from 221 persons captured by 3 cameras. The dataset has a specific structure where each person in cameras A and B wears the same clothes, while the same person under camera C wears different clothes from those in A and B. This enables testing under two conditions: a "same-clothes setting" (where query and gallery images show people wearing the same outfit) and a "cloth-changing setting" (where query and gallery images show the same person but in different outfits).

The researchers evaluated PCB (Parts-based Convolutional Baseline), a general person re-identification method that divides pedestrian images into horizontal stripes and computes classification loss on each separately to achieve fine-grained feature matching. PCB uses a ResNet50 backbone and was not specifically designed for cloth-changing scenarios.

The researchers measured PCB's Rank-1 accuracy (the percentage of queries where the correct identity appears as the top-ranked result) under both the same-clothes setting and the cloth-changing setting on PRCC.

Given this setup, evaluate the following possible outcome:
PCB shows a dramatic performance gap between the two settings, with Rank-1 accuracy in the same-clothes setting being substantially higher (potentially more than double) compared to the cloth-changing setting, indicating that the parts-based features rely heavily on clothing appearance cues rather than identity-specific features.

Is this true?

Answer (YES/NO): YES